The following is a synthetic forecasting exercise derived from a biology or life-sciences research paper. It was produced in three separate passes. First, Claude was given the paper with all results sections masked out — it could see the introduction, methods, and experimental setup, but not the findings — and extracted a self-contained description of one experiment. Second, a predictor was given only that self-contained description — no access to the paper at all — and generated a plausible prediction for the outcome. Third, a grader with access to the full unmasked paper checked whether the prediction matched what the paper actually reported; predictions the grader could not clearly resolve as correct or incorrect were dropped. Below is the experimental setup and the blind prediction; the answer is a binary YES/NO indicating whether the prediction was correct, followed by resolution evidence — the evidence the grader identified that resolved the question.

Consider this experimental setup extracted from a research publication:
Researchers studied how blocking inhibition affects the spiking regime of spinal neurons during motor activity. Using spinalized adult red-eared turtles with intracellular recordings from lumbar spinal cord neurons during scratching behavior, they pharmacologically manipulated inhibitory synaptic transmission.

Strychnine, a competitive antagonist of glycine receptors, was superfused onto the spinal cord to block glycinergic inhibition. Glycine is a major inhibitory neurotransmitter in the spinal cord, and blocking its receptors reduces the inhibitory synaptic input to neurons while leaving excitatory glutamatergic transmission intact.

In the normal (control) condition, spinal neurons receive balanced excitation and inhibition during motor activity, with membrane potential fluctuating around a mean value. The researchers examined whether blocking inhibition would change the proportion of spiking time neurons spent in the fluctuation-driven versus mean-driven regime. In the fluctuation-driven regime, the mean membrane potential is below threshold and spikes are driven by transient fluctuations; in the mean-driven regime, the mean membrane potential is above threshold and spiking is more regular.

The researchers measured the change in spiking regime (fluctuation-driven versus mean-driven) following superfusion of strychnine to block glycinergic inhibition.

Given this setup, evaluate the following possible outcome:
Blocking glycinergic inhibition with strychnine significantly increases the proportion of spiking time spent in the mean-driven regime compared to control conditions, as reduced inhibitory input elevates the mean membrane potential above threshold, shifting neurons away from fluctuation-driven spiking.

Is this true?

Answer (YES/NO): YES